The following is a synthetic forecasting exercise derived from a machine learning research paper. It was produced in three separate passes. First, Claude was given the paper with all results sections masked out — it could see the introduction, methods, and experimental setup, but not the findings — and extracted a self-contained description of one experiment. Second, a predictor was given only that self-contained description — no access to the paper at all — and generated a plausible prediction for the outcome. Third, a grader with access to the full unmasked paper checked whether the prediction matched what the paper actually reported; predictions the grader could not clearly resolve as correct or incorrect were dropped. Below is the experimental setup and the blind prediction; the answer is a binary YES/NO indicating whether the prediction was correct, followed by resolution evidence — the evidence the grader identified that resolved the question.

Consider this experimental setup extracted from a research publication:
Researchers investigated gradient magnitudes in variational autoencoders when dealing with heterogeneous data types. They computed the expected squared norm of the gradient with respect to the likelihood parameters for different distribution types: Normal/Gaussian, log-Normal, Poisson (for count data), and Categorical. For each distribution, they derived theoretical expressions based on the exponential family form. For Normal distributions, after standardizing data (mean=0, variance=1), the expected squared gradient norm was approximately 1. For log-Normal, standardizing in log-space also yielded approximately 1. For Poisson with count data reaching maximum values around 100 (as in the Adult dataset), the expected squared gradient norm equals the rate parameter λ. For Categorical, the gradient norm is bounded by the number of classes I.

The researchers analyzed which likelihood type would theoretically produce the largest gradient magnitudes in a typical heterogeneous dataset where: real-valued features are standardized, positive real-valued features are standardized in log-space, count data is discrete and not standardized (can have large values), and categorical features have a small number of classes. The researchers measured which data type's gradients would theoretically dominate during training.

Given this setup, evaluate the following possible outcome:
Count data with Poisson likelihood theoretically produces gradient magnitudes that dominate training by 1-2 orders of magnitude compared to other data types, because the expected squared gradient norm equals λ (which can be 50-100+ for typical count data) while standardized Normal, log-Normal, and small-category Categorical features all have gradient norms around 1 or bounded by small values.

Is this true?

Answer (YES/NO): YES